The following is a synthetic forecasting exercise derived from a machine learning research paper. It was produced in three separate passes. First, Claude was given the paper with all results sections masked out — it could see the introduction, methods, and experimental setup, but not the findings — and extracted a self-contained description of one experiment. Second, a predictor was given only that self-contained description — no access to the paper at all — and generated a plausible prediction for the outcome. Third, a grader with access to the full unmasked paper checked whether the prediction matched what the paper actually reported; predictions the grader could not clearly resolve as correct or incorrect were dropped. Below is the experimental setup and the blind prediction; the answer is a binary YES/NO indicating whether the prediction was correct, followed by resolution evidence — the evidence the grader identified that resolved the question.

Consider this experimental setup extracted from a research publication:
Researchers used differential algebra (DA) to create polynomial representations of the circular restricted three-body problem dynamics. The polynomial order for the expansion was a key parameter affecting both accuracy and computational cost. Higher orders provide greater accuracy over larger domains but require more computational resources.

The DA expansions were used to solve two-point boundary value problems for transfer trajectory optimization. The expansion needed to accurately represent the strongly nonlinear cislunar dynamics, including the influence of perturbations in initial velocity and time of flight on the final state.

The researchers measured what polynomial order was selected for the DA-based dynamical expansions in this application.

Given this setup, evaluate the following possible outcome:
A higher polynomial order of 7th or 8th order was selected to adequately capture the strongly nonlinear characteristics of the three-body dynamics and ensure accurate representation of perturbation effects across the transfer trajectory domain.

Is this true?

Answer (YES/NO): YES